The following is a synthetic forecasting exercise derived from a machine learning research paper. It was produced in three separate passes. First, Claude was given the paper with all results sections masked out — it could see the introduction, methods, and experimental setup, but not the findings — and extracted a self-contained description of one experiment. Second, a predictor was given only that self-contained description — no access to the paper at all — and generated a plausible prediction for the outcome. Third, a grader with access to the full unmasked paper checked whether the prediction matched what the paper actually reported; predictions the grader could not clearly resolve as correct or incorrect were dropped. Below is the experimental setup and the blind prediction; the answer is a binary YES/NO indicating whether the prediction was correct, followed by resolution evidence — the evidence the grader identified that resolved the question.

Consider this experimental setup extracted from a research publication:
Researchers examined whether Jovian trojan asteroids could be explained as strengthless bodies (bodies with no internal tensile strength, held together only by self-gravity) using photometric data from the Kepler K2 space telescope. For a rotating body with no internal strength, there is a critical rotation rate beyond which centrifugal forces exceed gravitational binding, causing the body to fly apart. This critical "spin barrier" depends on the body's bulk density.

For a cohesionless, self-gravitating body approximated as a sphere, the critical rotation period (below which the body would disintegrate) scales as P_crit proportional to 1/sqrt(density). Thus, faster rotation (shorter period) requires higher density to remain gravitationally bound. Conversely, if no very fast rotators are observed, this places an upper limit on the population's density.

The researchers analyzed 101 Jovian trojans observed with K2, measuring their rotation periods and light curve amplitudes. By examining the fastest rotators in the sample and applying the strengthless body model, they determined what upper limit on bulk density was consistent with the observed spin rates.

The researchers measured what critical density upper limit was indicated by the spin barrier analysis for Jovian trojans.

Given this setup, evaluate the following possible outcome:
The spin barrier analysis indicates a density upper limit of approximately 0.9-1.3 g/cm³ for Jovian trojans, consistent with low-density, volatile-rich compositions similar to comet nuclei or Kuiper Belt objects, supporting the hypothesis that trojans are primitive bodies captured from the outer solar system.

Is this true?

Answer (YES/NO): NO